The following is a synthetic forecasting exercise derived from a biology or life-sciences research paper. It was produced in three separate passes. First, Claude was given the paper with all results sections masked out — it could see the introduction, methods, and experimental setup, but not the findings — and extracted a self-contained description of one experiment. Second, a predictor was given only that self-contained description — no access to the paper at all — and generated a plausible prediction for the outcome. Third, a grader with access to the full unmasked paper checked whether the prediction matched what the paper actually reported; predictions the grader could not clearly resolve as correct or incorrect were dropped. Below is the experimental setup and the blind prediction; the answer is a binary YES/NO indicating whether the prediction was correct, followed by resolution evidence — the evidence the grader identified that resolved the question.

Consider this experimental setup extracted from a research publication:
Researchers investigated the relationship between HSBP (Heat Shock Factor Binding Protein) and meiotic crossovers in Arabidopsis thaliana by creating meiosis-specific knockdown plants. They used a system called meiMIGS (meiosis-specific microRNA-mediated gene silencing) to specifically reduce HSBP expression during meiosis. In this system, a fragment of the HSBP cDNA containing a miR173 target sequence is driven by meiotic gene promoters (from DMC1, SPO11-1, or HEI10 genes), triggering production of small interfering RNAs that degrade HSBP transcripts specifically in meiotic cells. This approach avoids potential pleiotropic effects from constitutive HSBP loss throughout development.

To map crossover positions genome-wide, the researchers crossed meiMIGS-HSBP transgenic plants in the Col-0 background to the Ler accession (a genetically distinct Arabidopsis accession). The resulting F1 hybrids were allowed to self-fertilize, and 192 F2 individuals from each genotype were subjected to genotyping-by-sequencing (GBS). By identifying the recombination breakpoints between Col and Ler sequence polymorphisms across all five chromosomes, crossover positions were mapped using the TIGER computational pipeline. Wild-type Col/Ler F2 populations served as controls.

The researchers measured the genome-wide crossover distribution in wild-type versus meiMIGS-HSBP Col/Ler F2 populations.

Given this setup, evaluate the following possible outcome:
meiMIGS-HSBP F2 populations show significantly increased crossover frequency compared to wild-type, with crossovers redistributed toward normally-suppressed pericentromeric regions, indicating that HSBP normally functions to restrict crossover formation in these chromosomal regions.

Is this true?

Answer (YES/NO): NO